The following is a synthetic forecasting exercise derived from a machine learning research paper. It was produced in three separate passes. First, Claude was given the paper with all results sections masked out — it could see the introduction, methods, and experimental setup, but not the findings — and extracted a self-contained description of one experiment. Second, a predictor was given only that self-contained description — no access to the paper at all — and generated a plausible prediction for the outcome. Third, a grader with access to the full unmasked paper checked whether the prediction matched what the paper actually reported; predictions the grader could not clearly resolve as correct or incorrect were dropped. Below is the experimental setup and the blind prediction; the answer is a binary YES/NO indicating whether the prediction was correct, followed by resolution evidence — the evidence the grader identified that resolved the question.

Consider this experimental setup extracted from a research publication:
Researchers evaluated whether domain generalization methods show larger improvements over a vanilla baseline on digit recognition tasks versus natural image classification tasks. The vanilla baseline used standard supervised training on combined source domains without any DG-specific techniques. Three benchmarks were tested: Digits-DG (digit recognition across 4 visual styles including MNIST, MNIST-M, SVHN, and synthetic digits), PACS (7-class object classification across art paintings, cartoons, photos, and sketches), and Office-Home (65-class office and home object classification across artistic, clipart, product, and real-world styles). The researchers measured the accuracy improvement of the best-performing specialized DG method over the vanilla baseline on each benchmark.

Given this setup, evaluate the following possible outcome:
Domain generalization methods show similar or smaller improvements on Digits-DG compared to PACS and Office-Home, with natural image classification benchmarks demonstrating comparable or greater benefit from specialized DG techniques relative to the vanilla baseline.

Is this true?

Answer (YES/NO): NO